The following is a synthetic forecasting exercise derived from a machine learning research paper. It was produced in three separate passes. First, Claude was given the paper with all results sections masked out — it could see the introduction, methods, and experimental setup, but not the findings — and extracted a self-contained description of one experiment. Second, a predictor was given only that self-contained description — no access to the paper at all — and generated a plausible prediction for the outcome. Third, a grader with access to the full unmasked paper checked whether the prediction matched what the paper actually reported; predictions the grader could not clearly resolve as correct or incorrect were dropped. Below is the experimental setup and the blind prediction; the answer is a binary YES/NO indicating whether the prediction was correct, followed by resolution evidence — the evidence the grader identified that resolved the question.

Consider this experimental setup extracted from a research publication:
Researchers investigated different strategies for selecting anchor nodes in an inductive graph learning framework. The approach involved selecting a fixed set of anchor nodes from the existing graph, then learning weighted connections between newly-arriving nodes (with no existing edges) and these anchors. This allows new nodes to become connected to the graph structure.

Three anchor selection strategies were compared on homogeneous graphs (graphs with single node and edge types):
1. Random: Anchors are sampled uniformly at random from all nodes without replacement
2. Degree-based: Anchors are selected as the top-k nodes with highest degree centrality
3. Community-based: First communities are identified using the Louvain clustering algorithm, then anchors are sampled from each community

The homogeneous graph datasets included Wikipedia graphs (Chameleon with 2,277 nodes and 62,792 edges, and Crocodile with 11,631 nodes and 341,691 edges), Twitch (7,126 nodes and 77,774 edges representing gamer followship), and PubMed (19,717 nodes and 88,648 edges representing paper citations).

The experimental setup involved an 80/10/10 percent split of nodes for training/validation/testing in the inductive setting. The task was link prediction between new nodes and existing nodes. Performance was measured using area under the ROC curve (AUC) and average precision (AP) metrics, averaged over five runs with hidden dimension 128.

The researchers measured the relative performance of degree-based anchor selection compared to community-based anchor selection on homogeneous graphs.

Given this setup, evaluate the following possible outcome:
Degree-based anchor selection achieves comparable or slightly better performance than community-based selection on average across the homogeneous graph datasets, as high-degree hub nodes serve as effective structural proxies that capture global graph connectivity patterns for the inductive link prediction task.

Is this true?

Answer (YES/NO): YES